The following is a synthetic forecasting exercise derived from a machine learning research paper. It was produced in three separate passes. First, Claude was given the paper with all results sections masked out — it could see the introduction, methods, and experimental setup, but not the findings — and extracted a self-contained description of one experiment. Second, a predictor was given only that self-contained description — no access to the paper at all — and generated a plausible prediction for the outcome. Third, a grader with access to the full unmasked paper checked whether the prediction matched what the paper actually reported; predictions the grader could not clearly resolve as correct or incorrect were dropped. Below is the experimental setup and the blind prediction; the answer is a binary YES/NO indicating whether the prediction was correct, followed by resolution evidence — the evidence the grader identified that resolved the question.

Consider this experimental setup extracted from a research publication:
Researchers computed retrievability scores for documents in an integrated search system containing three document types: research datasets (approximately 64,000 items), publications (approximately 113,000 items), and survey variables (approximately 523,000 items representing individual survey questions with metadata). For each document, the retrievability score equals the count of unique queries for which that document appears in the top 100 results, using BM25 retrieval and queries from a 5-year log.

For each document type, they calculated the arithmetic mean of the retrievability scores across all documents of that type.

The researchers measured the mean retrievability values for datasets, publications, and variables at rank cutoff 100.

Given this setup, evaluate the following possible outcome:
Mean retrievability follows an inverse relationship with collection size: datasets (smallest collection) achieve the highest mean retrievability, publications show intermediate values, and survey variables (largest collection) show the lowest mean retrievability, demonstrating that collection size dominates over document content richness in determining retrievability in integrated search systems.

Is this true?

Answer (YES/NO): YES